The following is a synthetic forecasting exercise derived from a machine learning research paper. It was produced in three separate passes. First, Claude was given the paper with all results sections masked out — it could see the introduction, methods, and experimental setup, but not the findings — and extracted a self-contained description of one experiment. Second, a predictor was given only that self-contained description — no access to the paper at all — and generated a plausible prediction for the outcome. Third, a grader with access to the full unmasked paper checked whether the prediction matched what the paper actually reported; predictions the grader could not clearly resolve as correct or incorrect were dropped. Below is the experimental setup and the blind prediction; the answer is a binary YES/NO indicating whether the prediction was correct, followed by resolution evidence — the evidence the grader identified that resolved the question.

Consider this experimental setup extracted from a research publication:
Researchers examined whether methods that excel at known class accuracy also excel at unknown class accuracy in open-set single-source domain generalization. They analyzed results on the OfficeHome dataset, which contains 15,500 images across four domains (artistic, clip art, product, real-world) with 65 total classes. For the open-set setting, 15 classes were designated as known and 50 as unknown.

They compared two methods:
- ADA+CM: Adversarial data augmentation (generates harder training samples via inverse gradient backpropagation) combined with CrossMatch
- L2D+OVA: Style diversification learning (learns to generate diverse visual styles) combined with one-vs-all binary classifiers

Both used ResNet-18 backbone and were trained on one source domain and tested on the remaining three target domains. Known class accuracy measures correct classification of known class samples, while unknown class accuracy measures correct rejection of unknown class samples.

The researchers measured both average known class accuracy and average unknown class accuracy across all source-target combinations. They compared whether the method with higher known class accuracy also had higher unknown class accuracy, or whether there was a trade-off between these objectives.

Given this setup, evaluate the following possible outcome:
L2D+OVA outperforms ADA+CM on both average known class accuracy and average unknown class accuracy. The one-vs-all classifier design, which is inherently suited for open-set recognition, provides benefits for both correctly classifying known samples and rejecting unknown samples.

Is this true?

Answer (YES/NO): NO